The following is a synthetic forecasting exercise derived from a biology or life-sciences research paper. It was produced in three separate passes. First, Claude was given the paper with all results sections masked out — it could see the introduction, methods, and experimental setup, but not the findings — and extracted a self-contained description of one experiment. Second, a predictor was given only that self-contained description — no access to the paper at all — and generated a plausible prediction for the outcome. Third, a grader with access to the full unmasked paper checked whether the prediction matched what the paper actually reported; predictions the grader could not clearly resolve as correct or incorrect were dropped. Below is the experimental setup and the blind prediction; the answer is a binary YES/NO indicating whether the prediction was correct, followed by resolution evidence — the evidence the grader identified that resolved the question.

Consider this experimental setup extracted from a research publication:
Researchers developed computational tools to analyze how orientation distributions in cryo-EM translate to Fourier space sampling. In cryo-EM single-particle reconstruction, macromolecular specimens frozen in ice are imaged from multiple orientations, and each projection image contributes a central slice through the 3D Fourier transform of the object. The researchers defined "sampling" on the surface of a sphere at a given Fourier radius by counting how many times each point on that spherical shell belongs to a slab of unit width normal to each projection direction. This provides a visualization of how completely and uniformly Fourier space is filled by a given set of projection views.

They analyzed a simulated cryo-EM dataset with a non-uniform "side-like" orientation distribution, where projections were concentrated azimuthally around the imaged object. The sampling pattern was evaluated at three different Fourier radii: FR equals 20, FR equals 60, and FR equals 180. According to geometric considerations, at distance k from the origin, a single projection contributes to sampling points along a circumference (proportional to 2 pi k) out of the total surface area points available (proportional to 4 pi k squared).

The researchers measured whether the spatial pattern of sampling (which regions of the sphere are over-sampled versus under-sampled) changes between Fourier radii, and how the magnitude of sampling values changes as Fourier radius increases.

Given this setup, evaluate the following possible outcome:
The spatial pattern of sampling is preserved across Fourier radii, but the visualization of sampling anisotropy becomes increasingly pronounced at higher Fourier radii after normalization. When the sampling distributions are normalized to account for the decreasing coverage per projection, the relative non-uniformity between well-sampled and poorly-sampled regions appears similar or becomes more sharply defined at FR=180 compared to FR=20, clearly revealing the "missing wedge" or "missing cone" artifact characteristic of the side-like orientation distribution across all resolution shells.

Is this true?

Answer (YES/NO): NO